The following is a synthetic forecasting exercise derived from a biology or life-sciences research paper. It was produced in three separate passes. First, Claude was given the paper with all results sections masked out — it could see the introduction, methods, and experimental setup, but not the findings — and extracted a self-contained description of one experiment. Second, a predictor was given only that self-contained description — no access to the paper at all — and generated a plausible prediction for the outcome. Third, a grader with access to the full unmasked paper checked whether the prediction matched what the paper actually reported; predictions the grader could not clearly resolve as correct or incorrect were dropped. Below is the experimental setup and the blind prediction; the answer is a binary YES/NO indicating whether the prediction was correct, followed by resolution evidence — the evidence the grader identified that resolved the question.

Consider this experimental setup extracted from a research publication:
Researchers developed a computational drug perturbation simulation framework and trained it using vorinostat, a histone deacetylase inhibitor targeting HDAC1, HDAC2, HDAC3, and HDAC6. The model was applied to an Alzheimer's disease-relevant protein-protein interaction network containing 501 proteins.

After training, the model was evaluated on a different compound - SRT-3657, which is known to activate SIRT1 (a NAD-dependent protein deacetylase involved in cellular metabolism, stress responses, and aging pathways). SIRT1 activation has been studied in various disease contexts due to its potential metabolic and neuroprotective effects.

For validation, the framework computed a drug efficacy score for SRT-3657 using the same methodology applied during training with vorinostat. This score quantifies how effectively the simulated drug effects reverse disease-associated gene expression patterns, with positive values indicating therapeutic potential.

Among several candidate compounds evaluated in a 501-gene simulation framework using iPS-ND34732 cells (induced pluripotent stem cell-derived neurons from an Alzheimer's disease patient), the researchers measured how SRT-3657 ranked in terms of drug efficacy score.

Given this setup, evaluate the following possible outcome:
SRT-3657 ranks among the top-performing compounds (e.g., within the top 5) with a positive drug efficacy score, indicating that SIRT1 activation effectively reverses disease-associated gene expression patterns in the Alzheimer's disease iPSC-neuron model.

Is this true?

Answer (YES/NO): YES